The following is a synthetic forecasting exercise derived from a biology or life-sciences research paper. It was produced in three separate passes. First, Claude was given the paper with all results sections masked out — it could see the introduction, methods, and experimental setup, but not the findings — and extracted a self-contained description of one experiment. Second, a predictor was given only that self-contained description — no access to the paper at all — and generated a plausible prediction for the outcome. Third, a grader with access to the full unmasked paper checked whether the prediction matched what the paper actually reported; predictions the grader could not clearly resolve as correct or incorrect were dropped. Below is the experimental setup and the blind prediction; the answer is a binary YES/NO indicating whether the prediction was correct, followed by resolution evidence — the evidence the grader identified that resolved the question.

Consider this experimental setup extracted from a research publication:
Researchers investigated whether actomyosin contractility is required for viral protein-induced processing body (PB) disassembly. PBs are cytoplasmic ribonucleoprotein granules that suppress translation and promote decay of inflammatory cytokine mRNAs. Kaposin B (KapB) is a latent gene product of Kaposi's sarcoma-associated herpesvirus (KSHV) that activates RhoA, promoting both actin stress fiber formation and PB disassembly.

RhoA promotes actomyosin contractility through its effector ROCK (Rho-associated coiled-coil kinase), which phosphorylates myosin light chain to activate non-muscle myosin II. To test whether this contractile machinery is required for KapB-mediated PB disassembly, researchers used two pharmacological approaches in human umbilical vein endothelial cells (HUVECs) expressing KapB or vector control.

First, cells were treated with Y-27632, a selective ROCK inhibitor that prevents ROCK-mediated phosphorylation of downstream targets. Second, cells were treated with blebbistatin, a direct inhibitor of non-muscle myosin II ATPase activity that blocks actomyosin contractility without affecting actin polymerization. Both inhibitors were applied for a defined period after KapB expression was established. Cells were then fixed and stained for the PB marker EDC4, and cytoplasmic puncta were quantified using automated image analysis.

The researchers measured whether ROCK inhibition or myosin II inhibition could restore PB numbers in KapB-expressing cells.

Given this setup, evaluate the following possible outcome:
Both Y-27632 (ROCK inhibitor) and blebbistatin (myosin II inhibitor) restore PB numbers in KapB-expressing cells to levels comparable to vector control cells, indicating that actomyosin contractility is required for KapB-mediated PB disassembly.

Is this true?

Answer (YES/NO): YES